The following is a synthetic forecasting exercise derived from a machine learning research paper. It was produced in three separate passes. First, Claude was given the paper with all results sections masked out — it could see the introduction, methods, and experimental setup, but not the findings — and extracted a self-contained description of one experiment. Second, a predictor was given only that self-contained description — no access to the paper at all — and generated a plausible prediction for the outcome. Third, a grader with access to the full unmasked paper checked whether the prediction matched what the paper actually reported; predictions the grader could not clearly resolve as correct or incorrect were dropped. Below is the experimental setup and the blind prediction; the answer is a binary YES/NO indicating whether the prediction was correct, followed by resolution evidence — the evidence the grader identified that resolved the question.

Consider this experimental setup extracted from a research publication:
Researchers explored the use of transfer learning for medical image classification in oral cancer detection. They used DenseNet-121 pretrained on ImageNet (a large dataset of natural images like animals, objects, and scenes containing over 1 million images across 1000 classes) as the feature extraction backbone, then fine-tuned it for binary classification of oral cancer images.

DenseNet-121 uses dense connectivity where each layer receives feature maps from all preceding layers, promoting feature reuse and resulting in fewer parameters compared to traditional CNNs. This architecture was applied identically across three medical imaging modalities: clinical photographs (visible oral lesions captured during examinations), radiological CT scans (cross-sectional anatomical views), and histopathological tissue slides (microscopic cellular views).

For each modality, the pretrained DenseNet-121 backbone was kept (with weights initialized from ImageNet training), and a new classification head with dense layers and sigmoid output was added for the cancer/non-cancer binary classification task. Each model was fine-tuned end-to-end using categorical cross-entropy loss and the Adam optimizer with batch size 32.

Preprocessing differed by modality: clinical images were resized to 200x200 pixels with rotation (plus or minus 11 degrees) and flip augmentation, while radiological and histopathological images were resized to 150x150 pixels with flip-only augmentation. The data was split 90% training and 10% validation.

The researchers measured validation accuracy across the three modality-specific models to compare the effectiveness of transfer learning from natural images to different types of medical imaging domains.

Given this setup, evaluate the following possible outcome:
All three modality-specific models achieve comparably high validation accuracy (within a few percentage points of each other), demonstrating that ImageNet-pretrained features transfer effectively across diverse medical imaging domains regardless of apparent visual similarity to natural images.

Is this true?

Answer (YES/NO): NO